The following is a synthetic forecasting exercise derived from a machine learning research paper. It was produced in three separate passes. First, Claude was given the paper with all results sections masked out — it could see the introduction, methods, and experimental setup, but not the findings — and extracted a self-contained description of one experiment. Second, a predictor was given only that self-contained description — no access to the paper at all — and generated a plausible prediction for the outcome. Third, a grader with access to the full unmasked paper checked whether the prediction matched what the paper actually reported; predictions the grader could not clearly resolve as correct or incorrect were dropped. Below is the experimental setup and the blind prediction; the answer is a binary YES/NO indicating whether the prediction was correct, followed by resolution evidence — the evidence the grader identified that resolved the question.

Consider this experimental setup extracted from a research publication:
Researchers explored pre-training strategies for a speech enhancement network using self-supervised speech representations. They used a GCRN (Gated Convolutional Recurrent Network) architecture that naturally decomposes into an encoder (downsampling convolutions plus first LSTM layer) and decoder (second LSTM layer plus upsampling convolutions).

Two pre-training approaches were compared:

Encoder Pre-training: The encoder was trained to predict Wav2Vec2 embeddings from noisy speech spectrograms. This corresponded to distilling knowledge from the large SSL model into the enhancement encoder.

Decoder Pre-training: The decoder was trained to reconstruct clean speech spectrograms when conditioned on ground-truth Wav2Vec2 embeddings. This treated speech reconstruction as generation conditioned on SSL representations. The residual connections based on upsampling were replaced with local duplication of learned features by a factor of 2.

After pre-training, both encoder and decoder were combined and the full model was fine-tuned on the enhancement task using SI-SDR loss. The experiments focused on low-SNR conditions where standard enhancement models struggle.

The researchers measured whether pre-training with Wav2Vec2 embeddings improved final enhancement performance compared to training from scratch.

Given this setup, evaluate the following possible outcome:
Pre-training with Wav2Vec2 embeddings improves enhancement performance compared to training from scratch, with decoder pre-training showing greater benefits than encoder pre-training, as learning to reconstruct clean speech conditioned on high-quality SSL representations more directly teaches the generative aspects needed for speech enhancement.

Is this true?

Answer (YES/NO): NO